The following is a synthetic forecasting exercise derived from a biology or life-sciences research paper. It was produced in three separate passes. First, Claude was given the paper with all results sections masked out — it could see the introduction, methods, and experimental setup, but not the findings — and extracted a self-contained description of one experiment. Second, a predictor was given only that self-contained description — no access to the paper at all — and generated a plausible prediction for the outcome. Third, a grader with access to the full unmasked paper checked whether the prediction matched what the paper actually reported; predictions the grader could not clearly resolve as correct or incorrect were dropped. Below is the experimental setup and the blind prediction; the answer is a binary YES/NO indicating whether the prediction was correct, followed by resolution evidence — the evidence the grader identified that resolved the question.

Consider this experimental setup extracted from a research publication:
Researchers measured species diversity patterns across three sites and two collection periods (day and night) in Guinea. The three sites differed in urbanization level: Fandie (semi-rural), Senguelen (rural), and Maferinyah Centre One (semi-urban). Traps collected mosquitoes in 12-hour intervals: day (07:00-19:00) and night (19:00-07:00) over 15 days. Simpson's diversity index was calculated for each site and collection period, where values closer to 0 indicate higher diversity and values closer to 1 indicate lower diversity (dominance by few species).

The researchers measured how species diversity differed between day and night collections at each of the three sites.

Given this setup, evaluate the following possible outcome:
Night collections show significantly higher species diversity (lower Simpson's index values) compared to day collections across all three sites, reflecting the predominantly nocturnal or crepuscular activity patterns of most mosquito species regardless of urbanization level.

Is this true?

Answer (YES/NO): NO